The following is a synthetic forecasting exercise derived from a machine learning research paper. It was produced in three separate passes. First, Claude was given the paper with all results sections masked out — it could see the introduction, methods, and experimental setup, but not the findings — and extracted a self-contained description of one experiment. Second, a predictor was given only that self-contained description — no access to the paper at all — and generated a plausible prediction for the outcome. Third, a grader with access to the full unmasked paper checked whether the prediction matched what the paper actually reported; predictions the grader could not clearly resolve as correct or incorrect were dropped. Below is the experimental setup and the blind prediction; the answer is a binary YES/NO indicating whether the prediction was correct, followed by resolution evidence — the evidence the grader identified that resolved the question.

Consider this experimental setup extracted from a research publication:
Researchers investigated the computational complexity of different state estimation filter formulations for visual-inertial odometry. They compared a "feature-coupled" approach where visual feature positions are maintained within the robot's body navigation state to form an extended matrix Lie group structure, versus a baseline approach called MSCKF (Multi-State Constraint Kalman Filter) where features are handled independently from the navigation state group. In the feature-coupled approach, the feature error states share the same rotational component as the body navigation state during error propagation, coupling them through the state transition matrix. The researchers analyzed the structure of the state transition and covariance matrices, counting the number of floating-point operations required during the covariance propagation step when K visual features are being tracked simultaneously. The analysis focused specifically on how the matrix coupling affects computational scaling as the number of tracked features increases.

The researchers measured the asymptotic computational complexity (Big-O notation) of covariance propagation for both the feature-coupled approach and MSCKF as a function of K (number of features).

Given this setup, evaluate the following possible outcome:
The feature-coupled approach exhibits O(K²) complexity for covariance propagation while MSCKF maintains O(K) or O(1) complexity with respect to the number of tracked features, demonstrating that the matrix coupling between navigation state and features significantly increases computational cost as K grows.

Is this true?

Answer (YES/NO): YES